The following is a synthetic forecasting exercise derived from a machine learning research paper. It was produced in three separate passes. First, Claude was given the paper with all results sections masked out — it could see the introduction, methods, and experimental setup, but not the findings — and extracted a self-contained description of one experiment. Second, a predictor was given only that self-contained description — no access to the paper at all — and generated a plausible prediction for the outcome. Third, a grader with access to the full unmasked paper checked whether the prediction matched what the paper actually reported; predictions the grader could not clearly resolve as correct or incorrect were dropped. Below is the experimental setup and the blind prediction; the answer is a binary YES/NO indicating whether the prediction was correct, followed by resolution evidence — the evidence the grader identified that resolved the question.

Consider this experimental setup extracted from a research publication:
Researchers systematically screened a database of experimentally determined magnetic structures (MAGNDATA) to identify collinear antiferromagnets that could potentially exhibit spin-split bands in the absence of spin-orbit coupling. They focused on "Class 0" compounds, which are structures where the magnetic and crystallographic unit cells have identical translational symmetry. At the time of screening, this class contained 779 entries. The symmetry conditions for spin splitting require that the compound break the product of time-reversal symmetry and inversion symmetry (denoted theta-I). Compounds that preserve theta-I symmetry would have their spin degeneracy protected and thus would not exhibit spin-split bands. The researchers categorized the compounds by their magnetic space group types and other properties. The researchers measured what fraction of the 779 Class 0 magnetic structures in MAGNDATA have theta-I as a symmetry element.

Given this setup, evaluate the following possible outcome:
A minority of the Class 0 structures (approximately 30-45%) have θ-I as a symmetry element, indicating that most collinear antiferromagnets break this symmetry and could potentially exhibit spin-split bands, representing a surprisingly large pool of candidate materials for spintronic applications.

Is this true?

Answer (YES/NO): NO